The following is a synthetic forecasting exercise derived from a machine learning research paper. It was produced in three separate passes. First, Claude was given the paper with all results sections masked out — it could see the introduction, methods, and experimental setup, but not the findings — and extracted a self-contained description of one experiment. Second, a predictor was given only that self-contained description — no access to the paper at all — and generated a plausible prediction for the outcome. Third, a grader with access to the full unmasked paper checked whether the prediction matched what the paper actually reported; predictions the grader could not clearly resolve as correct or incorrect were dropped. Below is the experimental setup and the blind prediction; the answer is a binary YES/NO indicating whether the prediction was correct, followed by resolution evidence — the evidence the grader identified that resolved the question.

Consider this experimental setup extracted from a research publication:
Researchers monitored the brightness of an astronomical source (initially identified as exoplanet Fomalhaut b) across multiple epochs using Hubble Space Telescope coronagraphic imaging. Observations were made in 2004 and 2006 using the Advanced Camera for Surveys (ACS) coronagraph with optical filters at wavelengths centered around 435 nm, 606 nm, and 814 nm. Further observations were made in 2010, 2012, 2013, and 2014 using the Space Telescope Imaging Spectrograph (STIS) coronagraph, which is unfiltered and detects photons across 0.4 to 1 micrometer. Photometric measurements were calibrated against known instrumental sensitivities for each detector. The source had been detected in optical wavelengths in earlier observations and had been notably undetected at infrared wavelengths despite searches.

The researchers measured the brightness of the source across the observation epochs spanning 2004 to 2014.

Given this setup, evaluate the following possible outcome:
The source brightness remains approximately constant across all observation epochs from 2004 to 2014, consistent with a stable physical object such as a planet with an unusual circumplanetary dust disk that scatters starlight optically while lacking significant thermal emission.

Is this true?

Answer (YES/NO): NO